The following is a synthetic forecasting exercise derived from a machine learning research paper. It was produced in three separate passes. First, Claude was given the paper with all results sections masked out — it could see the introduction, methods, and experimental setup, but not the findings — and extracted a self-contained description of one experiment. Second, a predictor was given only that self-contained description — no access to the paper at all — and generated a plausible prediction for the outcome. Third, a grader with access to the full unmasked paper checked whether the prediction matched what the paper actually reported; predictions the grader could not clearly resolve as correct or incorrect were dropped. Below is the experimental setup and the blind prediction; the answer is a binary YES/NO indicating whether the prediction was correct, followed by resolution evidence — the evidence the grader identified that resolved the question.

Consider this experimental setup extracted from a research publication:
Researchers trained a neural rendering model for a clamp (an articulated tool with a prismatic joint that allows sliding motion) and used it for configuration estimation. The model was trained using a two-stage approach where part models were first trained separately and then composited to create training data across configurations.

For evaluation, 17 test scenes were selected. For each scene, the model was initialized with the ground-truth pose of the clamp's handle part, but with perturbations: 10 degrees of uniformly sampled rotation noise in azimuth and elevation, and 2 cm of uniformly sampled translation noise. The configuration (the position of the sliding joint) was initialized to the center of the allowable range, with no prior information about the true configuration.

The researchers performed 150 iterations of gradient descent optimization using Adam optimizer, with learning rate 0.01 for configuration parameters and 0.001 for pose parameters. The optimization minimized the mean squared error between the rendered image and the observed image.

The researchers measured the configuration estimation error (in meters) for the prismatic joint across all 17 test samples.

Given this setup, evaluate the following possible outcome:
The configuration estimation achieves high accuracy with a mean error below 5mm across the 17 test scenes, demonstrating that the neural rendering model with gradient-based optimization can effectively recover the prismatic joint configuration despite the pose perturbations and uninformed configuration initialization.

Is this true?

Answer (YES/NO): NO